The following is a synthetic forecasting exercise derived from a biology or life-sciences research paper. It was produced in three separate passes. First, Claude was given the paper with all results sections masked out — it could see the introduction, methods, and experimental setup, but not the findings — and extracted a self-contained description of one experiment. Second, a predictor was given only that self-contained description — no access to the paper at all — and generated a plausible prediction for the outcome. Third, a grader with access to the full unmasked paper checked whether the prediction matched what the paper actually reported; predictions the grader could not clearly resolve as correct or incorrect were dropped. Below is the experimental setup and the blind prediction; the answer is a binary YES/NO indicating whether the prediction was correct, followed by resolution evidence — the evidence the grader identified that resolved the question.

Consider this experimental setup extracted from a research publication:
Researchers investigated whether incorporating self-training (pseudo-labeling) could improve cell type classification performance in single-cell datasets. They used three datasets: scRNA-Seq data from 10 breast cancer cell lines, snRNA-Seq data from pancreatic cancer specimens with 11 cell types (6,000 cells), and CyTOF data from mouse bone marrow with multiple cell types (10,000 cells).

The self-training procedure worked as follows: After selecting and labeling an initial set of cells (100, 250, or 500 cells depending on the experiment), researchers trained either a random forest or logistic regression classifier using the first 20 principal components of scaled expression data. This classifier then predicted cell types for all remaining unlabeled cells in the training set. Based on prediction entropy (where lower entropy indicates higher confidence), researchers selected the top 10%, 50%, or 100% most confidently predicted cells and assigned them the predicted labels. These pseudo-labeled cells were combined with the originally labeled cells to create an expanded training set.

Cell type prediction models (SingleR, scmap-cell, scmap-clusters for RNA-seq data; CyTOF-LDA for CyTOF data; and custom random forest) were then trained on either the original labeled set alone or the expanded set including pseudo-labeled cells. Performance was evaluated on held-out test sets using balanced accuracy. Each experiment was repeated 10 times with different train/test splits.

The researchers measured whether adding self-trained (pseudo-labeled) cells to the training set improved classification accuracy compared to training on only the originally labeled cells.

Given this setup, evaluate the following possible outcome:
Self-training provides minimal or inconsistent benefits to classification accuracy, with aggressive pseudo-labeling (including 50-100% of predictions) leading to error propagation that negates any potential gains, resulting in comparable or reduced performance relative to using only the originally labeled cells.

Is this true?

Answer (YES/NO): NO